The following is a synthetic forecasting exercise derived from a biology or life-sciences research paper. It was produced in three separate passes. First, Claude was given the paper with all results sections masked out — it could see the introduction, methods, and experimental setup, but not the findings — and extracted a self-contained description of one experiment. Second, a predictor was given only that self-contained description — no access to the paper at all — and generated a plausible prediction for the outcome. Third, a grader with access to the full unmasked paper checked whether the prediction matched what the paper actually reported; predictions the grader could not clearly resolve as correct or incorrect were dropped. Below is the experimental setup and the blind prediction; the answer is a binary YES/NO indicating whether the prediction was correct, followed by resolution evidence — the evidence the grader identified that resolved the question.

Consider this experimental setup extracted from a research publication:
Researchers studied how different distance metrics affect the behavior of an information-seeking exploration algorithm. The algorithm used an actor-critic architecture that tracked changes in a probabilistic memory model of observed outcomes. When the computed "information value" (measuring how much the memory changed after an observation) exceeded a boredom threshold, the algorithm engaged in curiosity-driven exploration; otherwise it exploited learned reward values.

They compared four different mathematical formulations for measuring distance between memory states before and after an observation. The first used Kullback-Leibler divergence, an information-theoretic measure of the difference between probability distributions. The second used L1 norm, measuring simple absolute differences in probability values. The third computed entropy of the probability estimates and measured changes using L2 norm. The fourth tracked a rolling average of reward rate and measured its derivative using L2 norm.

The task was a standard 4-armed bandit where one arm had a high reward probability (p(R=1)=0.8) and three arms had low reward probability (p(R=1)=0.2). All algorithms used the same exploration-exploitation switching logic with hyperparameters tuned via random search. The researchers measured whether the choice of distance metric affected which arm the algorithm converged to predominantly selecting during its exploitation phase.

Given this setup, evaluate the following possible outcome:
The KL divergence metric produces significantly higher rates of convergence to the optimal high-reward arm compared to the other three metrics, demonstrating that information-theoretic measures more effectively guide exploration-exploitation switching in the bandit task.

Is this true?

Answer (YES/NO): NO